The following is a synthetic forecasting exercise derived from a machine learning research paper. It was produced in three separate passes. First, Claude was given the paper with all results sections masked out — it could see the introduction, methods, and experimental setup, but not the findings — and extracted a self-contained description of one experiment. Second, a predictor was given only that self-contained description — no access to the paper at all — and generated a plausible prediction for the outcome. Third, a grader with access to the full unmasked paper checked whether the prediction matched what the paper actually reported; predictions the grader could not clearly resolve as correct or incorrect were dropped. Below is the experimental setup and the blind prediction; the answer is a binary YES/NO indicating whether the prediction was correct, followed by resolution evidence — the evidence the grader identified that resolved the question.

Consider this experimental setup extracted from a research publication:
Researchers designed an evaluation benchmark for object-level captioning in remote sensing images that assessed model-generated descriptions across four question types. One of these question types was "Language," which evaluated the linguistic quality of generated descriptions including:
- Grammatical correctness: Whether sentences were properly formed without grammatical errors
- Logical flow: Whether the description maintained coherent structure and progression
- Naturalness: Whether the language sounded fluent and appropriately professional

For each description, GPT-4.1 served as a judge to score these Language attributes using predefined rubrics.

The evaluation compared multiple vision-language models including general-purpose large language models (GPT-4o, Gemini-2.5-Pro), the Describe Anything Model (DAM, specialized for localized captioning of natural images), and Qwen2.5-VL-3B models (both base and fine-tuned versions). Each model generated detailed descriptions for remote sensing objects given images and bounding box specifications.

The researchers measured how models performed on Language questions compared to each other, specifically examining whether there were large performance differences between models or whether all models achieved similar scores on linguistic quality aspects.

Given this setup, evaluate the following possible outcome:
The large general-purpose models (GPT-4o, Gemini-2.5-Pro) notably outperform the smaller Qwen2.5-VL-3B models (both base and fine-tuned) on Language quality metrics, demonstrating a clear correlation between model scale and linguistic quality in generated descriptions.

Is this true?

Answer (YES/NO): NO